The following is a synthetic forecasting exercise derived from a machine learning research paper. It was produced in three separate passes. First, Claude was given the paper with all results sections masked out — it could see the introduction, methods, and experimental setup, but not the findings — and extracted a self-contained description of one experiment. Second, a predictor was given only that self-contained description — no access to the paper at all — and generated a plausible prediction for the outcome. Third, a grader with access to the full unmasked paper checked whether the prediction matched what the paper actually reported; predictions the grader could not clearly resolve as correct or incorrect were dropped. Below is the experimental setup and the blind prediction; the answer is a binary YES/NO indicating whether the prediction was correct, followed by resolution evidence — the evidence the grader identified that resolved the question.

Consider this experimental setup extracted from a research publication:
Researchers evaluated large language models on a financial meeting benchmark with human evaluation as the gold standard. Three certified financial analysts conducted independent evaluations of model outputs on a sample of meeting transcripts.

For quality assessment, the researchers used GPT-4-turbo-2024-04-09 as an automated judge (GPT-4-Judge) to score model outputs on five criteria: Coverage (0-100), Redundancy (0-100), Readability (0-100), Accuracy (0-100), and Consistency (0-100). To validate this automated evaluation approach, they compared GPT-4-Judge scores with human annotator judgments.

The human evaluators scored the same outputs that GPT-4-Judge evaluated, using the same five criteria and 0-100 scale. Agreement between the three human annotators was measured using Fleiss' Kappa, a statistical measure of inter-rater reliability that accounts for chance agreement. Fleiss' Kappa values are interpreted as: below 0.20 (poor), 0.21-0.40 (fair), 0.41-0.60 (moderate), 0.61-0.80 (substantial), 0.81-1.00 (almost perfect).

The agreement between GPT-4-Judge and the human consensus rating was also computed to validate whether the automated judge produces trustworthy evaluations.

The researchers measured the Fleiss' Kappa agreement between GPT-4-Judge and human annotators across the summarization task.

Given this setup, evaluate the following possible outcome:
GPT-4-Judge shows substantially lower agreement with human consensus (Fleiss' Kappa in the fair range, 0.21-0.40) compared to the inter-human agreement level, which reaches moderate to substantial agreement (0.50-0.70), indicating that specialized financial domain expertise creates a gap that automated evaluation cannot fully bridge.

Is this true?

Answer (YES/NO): NO